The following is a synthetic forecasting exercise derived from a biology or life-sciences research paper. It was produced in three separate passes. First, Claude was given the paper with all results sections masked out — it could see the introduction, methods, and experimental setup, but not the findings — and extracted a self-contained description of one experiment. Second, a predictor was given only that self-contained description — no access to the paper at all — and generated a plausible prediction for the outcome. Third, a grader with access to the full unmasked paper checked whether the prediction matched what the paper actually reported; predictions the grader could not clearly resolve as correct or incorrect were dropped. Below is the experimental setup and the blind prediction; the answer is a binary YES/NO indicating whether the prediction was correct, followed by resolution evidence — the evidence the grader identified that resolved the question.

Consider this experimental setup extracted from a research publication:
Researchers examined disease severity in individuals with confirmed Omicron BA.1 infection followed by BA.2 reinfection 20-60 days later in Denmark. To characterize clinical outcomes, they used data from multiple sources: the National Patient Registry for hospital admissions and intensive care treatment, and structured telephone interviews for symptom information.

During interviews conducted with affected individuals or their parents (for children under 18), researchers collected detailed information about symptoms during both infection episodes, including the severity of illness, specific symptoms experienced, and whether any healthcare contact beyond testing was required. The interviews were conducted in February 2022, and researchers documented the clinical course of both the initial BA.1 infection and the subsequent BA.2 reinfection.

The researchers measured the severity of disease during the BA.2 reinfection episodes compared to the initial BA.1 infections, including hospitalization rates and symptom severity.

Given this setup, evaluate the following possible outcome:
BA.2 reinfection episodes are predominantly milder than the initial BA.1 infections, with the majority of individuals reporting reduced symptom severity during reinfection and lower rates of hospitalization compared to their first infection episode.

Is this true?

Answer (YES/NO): NO